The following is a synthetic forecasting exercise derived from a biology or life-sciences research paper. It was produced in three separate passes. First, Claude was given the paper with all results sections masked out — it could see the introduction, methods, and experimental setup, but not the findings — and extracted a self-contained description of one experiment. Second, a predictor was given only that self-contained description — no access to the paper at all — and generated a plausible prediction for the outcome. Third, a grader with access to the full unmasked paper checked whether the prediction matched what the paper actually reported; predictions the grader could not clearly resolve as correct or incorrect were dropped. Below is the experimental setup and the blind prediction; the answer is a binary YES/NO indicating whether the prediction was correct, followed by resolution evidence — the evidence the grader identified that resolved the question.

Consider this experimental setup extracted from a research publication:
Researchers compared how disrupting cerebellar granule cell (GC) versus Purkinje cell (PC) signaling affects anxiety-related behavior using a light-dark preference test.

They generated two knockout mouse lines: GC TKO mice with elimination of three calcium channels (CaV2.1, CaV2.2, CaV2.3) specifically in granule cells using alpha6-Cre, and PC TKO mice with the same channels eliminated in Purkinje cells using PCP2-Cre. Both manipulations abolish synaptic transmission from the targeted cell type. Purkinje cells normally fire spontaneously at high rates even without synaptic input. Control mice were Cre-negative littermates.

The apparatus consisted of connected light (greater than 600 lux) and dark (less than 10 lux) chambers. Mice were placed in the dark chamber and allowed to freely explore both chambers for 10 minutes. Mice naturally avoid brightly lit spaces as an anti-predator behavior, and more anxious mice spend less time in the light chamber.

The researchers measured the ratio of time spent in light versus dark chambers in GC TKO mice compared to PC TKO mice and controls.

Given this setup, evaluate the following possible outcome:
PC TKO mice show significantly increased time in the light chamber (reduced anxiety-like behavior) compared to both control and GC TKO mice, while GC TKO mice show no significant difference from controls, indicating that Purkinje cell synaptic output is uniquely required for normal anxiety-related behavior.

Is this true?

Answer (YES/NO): NO